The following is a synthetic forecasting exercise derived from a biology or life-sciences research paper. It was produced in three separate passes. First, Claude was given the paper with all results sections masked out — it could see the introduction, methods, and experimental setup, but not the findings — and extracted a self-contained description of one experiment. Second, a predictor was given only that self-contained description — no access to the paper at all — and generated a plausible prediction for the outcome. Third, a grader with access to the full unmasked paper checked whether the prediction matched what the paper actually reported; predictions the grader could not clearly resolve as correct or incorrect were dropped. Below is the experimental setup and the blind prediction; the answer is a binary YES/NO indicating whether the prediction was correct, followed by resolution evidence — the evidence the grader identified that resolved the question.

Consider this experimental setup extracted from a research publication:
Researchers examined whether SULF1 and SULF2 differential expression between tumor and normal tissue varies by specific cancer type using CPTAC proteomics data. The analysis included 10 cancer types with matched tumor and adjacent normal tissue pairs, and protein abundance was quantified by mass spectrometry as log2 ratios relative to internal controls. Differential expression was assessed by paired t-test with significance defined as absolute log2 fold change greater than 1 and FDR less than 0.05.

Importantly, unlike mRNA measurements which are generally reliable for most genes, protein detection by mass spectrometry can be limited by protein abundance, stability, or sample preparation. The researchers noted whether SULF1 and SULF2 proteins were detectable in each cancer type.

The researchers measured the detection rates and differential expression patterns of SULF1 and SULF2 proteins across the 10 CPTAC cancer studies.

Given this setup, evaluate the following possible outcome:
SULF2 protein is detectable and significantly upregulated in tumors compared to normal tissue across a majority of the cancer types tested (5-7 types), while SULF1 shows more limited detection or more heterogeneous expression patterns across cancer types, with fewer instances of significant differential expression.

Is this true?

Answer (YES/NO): NO